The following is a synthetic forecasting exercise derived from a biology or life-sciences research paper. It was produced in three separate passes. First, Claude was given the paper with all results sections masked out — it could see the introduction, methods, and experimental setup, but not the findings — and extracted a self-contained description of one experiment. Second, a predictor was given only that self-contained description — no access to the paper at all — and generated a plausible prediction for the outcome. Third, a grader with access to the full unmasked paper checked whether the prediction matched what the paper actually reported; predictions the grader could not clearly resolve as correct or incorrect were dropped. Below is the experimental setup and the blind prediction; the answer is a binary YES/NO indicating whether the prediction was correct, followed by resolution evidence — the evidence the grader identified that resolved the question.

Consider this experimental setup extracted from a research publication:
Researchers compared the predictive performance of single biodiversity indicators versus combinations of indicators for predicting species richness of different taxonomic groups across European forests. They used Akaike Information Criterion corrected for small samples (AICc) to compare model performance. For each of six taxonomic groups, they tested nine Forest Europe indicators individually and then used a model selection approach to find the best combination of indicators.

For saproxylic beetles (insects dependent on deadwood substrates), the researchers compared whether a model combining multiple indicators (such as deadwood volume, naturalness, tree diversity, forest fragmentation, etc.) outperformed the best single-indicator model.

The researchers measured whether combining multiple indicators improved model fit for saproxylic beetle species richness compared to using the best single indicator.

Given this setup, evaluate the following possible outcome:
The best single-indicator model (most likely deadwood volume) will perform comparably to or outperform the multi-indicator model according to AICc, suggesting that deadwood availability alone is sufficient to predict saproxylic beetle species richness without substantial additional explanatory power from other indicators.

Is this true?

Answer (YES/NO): NO